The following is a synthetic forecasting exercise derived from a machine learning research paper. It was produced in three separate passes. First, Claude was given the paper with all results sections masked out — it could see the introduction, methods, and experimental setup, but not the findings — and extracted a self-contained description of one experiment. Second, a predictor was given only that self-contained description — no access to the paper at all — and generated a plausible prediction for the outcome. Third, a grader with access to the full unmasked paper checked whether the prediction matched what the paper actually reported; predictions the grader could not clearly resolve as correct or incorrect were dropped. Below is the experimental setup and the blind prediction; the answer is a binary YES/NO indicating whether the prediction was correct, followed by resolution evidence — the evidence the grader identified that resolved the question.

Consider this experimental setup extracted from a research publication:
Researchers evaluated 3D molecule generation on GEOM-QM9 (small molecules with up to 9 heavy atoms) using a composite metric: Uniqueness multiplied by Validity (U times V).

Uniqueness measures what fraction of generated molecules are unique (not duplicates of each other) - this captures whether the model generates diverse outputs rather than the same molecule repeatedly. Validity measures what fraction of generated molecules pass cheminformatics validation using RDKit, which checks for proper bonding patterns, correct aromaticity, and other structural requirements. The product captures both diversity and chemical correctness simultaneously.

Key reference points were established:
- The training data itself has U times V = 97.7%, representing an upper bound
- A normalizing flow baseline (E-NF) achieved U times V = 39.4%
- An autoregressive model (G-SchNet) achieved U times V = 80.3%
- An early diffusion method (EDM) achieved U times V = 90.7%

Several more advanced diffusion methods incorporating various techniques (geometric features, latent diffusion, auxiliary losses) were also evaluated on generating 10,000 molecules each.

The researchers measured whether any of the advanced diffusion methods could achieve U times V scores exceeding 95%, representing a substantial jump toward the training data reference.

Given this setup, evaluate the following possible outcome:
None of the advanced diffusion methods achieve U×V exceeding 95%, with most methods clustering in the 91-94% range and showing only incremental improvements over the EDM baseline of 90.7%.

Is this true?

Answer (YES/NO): NO